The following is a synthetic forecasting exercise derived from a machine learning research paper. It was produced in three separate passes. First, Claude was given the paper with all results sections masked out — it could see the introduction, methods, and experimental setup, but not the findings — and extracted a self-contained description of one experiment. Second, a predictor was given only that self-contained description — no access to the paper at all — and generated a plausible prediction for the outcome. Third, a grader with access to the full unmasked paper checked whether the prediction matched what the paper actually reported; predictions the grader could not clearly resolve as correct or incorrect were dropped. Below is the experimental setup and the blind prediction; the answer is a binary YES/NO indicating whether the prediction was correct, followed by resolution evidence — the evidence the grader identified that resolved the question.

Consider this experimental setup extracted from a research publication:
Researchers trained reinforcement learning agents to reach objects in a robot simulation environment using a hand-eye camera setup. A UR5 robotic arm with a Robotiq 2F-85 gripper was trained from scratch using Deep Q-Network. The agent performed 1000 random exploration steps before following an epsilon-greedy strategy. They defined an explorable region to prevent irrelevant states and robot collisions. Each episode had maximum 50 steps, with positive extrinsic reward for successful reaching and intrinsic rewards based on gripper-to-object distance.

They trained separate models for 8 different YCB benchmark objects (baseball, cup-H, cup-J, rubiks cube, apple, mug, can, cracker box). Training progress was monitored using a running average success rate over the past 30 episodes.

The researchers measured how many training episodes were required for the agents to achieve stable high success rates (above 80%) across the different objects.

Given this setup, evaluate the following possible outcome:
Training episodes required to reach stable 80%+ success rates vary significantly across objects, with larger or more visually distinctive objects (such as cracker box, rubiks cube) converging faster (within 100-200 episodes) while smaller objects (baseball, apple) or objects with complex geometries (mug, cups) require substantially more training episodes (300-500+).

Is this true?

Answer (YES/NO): NO